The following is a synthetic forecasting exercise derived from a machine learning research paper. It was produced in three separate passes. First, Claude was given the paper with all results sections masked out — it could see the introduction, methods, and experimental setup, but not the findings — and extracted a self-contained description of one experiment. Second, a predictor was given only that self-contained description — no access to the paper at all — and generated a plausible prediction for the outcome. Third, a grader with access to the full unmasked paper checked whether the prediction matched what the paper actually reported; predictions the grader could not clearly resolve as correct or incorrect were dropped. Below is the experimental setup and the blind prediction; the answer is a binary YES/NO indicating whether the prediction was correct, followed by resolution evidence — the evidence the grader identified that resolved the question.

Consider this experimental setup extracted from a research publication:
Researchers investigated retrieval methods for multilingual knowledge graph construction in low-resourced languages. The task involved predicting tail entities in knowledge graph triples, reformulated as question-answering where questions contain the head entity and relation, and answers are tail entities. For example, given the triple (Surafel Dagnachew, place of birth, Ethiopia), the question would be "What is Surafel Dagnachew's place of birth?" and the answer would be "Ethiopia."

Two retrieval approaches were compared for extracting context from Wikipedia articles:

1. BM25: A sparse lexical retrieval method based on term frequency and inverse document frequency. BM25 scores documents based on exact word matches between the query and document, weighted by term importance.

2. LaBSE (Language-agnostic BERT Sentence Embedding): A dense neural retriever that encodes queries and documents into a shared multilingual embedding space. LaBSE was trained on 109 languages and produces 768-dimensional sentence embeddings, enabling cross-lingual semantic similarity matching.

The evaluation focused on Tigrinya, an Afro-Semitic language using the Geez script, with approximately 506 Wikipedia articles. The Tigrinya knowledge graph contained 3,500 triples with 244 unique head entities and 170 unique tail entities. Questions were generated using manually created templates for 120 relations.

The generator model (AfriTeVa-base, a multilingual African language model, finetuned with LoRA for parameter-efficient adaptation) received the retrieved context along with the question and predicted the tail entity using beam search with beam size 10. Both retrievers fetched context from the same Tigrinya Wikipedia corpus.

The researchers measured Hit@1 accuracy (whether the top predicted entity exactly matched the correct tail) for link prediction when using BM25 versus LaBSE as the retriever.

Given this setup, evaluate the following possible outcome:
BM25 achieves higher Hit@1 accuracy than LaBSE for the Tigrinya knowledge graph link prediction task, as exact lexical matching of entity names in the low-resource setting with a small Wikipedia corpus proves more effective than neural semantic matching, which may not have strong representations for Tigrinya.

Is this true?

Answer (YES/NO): YES